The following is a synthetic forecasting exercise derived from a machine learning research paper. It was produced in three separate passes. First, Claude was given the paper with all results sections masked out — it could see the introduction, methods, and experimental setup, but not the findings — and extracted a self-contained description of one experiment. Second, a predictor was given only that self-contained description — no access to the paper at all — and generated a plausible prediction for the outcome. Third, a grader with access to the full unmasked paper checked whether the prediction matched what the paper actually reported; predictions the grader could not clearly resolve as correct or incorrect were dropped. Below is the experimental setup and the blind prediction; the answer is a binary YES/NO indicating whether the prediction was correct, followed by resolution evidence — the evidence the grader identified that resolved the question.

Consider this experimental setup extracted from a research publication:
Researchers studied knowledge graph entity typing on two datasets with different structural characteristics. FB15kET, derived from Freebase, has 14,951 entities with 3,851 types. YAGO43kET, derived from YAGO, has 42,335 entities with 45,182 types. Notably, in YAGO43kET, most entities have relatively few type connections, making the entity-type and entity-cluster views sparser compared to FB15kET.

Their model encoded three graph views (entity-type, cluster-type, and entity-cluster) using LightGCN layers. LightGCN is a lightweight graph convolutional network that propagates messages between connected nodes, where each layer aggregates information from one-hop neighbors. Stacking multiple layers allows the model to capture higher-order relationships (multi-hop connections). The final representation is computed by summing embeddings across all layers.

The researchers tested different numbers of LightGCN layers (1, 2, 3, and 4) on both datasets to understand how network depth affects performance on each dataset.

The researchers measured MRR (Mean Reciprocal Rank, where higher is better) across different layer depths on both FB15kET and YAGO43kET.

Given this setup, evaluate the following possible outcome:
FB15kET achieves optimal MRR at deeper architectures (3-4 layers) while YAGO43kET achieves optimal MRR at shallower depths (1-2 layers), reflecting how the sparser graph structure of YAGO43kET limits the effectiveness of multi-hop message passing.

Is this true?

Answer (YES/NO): YES